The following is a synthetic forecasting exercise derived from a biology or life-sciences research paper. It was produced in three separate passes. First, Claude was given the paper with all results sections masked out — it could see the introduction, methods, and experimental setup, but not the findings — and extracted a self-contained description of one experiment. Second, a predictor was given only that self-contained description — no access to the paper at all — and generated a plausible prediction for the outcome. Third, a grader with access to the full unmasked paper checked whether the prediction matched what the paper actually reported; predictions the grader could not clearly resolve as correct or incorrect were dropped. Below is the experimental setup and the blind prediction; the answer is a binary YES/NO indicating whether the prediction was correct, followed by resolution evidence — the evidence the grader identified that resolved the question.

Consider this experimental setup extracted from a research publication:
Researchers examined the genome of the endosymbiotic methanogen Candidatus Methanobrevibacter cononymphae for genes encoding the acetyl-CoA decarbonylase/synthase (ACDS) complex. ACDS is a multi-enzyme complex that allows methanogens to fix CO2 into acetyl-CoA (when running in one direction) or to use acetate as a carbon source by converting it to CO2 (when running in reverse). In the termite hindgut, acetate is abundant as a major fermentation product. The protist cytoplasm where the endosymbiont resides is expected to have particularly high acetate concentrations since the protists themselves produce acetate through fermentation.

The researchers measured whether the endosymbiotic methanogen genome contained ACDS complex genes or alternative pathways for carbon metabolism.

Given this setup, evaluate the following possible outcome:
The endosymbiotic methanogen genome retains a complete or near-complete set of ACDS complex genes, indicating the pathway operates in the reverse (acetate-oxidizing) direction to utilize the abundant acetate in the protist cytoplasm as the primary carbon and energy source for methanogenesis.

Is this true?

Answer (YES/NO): NO